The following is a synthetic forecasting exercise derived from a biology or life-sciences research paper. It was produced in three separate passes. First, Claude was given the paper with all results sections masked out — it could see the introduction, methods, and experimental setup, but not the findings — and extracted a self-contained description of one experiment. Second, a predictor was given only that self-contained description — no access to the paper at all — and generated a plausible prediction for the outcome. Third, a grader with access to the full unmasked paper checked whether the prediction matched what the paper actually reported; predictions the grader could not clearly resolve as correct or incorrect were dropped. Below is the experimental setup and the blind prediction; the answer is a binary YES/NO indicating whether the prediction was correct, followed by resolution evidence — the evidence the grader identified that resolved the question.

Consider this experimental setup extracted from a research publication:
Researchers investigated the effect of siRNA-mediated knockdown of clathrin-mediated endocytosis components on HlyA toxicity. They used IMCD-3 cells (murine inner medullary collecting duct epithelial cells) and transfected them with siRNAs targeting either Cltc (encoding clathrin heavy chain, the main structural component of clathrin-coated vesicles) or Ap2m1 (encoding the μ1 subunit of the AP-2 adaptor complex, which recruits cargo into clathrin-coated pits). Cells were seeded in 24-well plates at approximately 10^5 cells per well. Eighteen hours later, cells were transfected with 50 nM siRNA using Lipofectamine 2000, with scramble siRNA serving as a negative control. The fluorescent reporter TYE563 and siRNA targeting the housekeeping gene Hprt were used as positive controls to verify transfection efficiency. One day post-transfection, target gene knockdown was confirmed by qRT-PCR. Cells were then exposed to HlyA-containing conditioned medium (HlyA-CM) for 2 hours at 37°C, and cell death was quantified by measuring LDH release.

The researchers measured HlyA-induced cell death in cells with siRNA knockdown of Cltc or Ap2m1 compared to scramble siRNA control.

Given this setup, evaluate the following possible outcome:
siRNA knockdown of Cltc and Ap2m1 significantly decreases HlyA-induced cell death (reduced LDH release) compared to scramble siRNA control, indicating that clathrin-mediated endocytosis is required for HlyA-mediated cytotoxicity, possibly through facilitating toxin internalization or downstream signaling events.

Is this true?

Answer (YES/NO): YES